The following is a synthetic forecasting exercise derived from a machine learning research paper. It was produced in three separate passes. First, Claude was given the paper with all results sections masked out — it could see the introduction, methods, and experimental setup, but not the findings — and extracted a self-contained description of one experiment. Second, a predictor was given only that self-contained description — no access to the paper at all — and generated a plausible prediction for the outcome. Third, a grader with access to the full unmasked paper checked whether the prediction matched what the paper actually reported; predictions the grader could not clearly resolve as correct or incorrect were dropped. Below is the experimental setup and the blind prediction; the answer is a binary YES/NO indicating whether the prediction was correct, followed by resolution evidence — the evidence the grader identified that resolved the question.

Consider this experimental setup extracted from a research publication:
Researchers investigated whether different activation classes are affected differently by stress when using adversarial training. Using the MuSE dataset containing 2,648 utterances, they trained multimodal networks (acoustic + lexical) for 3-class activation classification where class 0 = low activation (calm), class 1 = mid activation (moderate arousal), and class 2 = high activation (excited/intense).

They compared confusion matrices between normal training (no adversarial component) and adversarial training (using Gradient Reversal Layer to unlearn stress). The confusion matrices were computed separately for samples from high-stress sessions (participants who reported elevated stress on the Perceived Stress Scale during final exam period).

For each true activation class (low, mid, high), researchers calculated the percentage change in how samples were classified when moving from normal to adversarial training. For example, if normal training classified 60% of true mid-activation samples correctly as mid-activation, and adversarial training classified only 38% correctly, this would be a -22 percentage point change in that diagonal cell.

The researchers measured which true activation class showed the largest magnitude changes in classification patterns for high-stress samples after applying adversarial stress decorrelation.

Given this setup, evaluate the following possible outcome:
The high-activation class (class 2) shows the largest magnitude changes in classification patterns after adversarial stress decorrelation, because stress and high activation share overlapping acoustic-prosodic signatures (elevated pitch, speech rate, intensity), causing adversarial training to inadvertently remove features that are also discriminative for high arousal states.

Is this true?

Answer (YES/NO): NO